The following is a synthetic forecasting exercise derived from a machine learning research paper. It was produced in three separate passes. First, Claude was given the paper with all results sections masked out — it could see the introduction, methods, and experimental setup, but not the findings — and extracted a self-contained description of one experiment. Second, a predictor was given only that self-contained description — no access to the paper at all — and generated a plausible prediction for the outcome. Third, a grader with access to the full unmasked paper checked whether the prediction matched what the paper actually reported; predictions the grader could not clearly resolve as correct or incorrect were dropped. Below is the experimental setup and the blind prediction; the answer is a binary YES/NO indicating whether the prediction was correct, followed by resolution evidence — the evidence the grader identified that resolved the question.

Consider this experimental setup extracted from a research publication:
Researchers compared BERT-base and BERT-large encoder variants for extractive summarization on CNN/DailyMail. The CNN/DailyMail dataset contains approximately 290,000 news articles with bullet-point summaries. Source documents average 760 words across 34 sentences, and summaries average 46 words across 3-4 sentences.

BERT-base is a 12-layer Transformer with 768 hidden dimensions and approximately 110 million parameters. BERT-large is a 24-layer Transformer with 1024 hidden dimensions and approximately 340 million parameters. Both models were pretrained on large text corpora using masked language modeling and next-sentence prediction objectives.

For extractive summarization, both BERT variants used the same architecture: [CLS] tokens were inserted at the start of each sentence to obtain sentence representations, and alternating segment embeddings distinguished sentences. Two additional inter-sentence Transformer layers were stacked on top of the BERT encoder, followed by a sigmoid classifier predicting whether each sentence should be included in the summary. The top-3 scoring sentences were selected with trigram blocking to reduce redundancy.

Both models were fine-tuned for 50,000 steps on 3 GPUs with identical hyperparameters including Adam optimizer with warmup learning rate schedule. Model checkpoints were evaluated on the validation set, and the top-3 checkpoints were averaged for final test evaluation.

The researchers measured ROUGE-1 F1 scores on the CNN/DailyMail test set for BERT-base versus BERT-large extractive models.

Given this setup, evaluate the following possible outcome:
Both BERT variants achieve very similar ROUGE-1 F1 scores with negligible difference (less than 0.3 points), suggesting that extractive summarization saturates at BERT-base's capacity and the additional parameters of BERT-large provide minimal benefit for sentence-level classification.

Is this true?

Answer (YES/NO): NO